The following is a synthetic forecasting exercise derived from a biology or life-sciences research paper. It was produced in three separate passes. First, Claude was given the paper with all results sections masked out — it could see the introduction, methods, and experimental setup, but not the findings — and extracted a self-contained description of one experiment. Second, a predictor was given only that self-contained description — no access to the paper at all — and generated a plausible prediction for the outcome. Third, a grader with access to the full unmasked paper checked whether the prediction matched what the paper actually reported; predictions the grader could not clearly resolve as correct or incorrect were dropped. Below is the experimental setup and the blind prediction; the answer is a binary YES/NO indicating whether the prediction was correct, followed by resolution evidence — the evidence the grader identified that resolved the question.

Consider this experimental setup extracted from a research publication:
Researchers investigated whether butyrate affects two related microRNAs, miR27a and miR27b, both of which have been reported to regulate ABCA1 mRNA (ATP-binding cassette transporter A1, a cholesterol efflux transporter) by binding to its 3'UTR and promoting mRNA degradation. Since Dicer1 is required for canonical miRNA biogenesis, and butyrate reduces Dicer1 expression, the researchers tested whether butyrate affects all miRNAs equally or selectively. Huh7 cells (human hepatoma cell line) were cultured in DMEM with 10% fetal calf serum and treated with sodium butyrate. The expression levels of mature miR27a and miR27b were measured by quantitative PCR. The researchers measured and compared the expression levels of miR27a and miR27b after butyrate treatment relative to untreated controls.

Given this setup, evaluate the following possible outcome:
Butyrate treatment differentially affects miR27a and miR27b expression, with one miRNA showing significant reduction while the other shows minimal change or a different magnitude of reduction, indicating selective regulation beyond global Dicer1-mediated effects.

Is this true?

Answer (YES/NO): YES